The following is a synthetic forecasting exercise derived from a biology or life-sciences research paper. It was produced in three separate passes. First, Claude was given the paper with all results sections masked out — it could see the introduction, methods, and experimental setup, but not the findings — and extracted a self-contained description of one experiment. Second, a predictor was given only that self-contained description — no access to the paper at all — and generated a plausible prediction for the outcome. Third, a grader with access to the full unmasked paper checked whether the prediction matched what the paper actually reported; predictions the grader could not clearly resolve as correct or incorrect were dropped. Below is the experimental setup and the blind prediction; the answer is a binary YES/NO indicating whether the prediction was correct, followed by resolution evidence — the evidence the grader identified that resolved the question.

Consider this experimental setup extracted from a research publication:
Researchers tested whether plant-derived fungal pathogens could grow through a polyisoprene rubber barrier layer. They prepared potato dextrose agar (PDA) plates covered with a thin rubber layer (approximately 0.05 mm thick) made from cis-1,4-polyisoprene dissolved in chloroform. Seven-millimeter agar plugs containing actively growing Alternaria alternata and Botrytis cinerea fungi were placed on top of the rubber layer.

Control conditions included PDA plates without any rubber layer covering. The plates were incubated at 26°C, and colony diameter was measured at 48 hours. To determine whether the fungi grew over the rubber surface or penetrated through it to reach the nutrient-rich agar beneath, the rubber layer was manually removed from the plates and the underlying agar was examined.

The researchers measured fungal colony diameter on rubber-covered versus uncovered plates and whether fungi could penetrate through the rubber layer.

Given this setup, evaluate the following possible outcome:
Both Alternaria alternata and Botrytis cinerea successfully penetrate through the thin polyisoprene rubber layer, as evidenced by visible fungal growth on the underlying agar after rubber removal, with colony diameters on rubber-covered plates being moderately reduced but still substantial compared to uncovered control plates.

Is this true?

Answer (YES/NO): YES